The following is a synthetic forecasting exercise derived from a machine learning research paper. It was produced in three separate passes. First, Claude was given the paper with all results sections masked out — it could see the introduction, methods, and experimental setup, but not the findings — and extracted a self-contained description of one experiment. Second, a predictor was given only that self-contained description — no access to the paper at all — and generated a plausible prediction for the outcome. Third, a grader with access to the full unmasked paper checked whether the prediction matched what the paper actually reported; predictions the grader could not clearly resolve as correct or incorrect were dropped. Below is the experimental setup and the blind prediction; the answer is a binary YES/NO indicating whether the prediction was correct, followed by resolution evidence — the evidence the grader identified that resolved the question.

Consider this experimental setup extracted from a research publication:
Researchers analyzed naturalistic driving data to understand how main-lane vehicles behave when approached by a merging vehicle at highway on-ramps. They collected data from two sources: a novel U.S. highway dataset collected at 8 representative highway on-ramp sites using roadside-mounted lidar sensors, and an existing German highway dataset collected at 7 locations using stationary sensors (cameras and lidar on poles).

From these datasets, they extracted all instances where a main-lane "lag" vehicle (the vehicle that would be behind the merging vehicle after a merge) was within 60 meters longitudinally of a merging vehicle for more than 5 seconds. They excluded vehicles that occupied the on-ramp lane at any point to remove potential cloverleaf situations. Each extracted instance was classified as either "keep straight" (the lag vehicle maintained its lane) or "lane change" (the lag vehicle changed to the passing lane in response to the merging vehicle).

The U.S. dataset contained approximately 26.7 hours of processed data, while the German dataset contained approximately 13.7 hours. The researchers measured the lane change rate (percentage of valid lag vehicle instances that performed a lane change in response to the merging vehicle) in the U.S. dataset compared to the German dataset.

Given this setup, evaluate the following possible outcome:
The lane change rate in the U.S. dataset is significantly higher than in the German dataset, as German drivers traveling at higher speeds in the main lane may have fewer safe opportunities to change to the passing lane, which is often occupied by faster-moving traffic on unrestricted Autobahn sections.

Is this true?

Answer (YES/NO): NO